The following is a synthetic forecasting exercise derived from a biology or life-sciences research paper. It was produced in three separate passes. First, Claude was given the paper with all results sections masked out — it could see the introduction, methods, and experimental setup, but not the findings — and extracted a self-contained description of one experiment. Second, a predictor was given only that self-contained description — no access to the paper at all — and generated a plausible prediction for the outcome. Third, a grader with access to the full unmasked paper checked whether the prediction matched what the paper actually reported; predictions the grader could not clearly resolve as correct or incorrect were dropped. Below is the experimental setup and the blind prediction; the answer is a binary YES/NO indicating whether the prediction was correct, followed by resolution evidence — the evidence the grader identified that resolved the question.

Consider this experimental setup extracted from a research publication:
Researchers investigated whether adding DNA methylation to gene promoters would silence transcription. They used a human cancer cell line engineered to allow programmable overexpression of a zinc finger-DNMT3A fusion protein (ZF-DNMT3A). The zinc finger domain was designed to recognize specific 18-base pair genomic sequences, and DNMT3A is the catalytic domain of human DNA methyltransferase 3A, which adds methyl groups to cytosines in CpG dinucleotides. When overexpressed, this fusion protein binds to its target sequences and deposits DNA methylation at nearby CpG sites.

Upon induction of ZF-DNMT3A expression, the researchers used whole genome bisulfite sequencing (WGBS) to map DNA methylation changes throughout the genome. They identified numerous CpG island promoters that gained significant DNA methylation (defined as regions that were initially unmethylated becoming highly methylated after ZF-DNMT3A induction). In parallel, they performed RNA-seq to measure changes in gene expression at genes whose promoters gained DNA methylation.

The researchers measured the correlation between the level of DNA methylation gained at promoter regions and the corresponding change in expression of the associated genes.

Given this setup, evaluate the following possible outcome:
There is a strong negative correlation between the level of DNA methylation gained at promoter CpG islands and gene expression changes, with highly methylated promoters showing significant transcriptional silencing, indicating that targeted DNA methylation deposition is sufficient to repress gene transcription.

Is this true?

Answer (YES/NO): NO